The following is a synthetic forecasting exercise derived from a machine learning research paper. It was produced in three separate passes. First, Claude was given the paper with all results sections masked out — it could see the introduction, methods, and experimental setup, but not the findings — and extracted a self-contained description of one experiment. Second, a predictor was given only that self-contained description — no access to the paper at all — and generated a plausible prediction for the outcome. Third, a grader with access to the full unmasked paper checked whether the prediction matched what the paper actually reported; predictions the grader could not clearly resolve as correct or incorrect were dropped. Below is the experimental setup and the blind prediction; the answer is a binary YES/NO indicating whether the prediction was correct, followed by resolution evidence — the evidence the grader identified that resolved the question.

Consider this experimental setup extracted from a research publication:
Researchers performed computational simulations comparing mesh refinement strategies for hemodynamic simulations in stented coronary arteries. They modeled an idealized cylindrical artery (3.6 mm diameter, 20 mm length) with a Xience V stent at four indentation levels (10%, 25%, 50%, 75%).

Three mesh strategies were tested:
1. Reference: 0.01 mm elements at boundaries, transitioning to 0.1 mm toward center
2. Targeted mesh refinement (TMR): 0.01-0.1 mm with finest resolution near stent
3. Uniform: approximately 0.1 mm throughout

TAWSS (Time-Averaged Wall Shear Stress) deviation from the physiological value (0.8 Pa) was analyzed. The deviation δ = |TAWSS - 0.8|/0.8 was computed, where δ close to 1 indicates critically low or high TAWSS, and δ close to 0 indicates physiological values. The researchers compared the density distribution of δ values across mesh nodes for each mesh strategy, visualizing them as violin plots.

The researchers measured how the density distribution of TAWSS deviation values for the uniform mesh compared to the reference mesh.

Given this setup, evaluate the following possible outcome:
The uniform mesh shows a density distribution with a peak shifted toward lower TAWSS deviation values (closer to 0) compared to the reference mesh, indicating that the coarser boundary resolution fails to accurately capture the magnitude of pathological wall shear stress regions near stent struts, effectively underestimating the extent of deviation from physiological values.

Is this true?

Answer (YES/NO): NO